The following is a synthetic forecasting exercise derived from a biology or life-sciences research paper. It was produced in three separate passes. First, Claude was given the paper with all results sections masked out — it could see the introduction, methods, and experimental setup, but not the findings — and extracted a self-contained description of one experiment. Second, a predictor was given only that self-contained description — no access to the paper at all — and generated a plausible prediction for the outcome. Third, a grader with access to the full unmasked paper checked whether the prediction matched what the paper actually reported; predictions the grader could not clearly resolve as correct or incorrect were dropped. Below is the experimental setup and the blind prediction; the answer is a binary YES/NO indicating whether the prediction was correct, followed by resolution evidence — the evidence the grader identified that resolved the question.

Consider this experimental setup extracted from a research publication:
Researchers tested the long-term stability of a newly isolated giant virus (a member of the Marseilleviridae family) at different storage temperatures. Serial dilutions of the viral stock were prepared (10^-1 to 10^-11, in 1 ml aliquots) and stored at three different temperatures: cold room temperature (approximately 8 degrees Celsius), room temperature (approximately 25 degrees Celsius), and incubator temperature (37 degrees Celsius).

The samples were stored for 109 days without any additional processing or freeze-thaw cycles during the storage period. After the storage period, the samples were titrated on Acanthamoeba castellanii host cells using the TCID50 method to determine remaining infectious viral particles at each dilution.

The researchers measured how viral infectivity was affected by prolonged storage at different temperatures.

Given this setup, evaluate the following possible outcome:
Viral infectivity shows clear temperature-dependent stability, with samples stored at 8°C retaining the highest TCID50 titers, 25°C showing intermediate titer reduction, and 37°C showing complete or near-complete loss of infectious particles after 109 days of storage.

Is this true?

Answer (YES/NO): NO